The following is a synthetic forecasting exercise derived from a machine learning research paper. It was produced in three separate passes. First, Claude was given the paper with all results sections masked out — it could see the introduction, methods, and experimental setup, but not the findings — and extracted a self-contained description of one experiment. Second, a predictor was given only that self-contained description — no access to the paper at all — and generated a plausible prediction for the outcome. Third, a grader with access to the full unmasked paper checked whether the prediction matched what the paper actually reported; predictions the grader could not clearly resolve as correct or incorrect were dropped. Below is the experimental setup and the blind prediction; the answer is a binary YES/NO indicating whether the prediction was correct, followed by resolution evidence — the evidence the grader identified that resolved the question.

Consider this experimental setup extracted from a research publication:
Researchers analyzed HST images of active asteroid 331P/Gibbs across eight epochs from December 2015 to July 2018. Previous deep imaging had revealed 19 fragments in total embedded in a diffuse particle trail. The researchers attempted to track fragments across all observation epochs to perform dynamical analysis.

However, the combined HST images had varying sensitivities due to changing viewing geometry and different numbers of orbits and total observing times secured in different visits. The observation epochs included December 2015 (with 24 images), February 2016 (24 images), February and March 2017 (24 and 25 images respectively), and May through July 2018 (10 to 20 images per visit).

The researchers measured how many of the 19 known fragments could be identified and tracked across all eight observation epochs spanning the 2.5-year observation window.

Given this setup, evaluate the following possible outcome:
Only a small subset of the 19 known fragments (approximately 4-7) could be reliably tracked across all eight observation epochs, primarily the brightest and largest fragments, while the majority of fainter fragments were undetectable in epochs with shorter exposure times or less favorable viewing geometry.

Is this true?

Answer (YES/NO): NO